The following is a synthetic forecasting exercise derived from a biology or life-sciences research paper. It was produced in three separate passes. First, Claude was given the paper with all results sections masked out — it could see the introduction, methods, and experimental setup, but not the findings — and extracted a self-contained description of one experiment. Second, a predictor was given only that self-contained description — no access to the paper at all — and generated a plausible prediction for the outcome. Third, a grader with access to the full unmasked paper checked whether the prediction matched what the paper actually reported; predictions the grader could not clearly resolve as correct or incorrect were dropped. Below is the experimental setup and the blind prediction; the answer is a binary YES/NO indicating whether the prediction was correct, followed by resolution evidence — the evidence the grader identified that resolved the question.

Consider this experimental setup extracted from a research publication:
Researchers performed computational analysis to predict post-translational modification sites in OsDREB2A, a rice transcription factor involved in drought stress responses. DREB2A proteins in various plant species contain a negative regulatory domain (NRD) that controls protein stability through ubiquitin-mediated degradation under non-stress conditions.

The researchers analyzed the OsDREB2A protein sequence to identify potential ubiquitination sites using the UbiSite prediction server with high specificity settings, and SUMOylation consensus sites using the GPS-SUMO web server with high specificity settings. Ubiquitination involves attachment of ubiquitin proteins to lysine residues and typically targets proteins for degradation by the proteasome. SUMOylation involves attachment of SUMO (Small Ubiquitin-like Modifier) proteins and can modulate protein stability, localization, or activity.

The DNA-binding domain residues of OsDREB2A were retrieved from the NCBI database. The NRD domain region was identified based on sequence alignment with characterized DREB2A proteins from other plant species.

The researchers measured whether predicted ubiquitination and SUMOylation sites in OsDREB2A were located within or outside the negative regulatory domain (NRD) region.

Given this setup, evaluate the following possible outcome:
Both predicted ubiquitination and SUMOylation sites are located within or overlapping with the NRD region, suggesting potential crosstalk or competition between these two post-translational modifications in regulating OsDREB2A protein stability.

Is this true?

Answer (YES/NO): NO